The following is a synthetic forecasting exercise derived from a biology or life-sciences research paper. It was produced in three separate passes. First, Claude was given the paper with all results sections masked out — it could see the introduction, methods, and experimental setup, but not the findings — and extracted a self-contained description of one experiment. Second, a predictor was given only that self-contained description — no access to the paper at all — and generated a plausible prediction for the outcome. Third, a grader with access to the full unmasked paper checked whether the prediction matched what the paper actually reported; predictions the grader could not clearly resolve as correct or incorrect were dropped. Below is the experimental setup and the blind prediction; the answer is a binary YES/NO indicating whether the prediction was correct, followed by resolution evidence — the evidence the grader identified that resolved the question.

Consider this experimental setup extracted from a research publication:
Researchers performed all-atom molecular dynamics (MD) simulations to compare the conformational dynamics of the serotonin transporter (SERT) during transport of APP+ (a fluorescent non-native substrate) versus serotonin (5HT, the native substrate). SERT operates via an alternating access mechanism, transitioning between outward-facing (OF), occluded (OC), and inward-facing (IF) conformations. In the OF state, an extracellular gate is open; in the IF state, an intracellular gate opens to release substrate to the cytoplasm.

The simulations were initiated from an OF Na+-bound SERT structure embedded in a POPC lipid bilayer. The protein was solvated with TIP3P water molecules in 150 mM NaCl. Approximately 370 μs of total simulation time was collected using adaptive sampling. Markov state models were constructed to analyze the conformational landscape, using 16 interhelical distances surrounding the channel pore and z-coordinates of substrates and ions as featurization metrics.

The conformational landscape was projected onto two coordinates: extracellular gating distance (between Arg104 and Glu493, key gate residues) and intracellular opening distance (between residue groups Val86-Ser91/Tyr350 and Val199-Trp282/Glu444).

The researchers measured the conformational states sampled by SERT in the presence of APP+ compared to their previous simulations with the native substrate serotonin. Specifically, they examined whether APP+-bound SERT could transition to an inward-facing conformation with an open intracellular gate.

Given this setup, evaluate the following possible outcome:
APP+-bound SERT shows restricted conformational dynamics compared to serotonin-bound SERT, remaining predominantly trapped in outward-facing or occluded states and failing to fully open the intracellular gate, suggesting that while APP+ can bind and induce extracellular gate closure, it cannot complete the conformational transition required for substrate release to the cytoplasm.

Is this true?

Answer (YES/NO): NO